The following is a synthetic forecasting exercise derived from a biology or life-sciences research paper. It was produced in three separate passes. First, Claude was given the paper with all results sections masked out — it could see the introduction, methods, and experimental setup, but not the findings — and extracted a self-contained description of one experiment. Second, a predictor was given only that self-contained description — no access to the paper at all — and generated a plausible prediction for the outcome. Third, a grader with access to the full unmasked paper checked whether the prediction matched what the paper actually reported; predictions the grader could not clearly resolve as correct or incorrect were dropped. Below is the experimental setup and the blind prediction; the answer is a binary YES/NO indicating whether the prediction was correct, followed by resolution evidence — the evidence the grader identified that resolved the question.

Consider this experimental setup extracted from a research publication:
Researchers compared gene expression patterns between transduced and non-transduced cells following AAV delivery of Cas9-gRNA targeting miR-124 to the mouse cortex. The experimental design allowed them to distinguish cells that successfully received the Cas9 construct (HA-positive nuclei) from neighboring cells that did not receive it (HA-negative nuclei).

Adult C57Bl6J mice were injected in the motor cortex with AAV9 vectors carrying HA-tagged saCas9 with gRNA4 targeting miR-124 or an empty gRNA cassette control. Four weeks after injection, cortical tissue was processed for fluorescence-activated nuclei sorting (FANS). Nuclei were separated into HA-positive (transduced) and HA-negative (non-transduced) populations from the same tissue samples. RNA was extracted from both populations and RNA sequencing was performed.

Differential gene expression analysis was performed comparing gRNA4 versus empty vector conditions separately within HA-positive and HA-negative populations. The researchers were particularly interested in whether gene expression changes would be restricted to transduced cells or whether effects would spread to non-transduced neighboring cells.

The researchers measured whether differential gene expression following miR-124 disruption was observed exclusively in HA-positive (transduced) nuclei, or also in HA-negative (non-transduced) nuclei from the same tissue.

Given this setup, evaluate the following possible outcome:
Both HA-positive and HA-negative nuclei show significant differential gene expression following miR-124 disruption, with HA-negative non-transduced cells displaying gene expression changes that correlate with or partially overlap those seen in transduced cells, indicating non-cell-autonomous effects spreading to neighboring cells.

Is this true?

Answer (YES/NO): NO